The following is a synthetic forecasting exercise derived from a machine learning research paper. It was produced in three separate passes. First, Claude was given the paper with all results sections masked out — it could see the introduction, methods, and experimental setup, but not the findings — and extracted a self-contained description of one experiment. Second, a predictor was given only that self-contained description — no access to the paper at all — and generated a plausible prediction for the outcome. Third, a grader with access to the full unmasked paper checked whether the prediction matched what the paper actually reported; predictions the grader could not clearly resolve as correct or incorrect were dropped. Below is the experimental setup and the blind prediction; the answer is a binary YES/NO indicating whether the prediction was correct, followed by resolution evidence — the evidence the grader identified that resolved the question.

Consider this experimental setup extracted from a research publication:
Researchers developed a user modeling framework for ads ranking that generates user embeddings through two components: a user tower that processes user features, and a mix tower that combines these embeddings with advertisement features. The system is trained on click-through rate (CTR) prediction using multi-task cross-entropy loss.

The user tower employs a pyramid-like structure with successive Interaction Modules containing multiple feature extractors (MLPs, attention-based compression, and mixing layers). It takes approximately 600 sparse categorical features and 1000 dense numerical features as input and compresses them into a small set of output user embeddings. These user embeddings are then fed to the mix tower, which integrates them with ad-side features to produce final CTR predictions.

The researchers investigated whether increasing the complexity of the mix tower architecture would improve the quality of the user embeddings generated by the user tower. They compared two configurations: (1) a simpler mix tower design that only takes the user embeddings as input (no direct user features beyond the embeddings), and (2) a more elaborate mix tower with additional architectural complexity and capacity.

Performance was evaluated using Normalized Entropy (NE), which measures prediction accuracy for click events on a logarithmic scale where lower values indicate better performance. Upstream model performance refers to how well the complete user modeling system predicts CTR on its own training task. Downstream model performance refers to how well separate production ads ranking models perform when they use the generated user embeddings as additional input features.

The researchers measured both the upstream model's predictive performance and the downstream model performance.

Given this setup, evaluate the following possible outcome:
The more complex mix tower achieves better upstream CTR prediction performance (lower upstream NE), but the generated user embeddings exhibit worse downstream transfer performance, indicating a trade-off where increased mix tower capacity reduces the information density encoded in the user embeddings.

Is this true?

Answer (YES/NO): NO